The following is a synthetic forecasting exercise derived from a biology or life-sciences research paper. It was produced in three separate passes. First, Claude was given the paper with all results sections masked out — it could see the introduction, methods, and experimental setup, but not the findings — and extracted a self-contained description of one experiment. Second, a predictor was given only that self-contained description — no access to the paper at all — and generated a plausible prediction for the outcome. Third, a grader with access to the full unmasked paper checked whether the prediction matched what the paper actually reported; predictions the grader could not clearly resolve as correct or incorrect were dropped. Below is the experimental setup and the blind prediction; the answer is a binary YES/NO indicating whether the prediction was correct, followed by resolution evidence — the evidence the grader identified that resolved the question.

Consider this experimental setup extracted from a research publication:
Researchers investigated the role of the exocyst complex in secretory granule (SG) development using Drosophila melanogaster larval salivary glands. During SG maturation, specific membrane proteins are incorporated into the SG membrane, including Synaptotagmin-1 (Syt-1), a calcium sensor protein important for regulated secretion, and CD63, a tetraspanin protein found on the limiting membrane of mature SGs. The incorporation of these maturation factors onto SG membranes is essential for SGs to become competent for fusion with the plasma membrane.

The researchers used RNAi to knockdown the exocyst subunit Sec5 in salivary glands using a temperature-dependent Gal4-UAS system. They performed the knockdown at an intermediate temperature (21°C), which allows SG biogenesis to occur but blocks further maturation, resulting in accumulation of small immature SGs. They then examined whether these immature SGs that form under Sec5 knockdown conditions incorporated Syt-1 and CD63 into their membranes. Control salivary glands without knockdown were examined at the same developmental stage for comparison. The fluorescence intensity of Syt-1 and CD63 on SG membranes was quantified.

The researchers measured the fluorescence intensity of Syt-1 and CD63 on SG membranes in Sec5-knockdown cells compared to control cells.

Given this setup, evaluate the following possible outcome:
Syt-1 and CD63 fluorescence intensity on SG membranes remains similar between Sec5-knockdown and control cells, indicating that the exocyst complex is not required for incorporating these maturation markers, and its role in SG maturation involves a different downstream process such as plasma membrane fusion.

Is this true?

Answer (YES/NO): NO